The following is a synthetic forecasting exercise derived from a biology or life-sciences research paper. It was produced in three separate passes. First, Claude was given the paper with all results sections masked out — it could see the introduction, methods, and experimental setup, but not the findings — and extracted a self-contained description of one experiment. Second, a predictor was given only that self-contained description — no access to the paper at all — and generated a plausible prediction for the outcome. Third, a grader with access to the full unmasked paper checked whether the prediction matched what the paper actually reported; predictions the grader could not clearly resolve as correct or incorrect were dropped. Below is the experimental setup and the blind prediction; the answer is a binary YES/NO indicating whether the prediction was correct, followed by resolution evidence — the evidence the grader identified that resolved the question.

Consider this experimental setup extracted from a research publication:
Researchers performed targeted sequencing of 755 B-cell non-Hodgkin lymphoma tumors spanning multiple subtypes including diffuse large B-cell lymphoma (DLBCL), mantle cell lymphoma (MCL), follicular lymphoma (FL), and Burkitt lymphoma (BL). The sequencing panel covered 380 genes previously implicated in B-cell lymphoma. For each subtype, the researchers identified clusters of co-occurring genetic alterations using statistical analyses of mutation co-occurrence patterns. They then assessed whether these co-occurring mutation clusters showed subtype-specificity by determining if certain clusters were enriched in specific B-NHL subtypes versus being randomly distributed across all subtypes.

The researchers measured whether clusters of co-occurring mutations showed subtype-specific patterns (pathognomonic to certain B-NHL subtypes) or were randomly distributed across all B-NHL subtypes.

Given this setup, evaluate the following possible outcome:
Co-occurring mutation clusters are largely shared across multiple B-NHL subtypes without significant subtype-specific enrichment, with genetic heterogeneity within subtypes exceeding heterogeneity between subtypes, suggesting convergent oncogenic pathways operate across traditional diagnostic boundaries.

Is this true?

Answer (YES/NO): NO